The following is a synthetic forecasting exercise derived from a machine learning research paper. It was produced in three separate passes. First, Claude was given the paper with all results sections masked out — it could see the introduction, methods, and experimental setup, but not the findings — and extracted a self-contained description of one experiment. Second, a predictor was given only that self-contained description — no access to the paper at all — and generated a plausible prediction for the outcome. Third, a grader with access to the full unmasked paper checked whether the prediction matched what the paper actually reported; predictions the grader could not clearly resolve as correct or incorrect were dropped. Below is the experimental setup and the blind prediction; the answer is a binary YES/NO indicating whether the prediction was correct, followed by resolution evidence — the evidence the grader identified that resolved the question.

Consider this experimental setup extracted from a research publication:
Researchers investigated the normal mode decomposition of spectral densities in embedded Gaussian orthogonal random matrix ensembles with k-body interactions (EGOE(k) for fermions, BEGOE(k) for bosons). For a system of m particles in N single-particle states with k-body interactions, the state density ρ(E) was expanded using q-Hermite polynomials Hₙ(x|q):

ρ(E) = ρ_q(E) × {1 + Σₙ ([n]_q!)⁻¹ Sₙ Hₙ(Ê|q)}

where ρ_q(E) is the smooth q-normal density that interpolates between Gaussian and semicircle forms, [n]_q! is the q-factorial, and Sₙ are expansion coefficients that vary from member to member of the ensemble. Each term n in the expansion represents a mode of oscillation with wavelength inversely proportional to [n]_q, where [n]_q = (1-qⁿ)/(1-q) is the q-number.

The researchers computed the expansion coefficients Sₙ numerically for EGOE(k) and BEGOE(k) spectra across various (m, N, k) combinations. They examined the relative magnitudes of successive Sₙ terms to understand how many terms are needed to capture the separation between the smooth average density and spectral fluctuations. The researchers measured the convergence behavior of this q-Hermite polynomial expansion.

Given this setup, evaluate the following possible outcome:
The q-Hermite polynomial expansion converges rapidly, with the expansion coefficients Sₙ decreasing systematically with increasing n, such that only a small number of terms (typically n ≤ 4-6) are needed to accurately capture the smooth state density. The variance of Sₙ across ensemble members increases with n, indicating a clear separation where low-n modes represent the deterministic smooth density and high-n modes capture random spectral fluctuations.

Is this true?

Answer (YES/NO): NO